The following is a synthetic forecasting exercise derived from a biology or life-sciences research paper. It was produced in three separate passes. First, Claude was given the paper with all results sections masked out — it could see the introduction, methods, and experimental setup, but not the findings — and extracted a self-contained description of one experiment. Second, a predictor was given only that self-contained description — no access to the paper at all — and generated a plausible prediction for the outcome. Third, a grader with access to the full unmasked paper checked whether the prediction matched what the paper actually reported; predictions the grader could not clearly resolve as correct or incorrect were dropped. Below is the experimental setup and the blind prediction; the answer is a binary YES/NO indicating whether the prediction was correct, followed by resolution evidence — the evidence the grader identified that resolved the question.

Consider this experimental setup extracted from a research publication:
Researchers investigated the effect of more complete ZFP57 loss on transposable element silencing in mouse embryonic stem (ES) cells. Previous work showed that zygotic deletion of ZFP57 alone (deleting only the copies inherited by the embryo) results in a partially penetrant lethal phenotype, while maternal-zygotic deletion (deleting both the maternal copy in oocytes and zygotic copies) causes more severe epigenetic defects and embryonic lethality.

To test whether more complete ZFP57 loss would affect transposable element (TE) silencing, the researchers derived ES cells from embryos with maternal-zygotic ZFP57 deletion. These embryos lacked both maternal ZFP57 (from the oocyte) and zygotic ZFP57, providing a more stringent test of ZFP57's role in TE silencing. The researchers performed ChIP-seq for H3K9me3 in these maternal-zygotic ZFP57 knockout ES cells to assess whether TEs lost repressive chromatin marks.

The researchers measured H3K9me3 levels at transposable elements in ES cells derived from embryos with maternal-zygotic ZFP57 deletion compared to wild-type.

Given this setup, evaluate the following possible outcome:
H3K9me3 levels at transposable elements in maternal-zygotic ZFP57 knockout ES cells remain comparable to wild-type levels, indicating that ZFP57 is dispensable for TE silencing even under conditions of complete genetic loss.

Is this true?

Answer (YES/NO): YES